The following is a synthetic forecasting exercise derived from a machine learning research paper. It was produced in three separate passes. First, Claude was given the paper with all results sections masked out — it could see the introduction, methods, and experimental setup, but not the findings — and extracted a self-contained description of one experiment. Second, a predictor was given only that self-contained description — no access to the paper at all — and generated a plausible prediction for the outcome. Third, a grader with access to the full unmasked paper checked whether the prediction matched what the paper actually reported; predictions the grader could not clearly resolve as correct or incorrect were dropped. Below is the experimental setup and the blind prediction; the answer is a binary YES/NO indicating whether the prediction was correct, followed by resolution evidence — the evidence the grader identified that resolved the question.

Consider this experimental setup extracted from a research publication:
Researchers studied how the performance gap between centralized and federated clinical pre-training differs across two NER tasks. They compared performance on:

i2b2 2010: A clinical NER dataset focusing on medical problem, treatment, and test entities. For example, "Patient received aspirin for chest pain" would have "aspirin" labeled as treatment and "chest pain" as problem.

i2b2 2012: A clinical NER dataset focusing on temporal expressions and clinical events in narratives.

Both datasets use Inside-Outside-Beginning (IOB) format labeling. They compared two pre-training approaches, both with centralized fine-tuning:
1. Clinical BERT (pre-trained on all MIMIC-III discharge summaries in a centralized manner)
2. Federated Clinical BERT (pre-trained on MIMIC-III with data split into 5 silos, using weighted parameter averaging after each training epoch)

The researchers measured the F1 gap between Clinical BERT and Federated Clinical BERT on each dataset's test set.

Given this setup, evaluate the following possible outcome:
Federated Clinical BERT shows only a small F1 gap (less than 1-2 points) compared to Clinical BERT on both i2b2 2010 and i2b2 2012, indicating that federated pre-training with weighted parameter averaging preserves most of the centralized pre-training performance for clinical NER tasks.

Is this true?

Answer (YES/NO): NO